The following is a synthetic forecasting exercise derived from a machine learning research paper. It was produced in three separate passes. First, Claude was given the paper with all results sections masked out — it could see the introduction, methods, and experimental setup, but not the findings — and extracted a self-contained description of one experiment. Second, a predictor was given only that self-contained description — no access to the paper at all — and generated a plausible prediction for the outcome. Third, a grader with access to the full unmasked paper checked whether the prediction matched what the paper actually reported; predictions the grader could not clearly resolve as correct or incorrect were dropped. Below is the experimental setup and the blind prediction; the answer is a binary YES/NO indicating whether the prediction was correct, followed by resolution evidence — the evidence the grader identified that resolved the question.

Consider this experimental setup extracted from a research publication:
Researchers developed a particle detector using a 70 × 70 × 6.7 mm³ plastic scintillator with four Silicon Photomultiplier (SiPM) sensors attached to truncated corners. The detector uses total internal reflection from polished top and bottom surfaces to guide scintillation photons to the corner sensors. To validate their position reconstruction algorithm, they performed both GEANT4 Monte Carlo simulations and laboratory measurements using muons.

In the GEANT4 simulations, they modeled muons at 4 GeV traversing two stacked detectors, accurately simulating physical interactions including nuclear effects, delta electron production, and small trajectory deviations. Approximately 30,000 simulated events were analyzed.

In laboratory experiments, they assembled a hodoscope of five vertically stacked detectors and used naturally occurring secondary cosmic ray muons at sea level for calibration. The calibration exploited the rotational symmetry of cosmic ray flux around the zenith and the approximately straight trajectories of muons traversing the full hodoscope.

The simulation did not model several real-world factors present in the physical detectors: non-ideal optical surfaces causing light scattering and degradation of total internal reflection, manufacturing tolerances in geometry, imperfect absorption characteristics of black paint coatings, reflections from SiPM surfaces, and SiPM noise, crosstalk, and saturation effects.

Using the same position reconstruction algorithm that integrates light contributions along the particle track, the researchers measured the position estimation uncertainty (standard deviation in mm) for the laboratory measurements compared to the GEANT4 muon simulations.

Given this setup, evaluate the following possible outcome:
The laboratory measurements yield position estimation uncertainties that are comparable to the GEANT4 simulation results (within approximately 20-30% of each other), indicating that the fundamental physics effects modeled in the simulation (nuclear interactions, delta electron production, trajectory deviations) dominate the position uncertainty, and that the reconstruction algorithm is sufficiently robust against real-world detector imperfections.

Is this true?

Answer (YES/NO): NO